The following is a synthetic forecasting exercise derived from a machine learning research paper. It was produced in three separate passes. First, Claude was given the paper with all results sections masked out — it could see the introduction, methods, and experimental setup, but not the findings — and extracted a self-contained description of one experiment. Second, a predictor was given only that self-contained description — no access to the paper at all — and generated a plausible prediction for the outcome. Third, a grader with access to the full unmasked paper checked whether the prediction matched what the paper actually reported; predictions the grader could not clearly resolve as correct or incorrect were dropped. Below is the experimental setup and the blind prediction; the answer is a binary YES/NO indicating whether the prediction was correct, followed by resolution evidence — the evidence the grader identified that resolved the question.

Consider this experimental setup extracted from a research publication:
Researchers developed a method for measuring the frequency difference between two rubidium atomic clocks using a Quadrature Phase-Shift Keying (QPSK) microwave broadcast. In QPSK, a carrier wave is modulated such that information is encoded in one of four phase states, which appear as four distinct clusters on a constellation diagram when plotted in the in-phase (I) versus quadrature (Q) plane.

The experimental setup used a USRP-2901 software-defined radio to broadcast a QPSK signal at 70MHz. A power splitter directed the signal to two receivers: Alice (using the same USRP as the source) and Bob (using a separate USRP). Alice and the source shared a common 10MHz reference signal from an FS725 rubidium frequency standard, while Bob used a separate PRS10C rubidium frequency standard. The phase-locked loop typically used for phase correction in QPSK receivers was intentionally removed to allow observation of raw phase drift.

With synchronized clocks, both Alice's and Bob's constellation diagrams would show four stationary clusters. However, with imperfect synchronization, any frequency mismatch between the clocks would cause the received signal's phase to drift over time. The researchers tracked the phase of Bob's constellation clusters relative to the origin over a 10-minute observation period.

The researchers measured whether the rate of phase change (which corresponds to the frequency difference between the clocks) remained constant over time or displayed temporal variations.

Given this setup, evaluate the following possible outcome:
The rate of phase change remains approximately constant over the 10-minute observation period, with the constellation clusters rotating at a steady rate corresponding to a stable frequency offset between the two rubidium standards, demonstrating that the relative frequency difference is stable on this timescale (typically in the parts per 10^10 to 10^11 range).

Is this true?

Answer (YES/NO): NO